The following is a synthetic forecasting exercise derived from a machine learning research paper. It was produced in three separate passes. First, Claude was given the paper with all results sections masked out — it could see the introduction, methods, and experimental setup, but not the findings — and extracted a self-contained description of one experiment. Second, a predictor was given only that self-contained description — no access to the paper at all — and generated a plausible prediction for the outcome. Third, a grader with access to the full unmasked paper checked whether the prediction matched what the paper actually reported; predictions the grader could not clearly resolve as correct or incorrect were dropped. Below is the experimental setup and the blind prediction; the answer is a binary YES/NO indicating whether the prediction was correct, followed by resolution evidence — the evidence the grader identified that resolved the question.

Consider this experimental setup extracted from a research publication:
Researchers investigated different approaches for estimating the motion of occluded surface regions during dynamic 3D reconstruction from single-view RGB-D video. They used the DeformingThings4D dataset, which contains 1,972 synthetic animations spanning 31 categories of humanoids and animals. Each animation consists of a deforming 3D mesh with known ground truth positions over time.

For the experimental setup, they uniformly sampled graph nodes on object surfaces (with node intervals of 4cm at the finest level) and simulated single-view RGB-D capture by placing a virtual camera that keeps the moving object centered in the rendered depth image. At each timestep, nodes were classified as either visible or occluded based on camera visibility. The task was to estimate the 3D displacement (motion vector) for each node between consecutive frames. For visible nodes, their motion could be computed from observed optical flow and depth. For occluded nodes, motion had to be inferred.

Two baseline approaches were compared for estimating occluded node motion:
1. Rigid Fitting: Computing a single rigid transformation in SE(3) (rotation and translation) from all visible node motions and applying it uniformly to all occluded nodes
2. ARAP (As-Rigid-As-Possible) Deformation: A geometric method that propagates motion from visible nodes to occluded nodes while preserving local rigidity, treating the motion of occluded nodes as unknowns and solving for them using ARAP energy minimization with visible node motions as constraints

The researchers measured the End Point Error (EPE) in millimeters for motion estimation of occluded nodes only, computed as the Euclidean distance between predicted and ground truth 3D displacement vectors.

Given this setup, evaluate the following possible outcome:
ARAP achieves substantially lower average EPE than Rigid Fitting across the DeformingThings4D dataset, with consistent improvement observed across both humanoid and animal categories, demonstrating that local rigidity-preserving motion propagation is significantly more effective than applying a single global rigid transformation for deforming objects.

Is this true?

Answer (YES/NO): NO